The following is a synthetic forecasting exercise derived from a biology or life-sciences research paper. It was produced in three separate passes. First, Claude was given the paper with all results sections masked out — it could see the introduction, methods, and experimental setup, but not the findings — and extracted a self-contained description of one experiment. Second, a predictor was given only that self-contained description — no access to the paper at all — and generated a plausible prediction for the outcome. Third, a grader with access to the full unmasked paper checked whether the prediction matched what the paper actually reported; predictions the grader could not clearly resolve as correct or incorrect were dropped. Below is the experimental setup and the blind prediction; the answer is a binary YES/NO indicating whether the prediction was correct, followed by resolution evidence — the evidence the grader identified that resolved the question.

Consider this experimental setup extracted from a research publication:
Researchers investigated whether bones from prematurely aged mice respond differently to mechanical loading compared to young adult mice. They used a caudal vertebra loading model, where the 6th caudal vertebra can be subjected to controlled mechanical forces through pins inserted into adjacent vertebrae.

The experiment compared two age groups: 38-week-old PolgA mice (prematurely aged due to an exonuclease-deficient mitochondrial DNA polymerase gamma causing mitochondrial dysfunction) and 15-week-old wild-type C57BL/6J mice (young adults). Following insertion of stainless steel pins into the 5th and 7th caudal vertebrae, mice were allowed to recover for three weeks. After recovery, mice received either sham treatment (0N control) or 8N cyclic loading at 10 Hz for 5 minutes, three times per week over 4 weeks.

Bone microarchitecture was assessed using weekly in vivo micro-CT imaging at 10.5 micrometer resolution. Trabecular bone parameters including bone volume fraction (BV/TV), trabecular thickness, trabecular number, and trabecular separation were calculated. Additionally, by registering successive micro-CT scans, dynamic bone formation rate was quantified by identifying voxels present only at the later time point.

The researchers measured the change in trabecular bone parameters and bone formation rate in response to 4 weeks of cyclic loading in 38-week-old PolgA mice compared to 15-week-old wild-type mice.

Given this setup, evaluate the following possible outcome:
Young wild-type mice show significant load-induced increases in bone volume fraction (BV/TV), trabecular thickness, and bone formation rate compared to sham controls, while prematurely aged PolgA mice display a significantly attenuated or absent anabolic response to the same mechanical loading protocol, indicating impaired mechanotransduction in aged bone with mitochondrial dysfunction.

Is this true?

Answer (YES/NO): YES